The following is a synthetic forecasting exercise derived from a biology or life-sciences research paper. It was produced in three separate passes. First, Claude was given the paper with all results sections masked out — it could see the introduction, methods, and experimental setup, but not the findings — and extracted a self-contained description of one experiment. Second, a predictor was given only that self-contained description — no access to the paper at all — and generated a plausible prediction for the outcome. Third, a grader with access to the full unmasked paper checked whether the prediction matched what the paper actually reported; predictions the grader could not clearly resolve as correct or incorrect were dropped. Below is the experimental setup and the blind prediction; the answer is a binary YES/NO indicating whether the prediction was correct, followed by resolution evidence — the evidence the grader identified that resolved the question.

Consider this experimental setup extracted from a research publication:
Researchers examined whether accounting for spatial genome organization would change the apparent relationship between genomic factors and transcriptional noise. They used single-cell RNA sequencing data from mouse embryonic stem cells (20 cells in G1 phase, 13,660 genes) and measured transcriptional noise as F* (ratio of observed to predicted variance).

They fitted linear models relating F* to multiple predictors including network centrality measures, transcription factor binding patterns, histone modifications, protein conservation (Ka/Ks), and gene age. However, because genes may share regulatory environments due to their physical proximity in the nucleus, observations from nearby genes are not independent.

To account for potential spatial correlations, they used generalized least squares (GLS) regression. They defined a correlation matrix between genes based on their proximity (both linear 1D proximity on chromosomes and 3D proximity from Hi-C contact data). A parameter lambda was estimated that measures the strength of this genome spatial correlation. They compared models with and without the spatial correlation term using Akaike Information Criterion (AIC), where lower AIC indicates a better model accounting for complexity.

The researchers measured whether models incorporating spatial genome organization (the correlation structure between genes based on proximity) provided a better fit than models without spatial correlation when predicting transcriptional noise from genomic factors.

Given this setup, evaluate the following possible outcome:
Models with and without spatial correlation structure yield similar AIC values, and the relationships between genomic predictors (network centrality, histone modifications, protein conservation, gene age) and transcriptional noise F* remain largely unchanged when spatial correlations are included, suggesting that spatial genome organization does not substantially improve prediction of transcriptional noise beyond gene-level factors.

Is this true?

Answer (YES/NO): YES